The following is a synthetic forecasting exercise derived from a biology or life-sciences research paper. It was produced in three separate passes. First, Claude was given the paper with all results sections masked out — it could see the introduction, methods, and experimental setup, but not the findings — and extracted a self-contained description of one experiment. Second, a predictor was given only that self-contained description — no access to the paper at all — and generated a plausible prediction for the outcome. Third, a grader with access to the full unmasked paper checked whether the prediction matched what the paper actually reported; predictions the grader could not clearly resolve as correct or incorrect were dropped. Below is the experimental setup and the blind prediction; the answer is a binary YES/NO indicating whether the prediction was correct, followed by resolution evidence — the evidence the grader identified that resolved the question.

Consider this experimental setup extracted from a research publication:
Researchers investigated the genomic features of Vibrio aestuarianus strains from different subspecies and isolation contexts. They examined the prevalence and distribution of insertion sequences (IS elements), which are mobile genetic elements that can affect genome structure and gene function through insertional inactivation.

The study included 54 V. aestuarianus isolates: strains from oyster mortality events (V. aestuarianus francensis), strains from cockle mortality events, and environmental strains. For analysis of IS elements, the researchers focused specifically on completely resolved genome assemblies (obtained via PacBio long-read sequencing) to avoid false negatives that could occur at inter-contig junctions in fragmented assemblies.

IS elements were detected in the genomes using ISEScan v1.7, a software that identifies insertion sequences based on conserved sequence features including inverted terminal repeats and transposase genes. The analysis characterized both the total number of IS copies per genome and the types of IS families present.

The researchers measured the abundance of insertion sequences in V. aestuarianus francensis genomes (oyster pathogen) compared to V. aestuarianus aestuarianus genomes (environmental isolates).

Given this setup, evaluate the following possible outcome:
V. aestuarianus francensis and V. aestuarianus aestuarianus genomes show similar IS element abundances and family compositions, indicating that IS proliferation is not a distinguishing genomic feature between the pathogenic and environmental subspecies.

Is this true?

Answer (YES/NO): NO